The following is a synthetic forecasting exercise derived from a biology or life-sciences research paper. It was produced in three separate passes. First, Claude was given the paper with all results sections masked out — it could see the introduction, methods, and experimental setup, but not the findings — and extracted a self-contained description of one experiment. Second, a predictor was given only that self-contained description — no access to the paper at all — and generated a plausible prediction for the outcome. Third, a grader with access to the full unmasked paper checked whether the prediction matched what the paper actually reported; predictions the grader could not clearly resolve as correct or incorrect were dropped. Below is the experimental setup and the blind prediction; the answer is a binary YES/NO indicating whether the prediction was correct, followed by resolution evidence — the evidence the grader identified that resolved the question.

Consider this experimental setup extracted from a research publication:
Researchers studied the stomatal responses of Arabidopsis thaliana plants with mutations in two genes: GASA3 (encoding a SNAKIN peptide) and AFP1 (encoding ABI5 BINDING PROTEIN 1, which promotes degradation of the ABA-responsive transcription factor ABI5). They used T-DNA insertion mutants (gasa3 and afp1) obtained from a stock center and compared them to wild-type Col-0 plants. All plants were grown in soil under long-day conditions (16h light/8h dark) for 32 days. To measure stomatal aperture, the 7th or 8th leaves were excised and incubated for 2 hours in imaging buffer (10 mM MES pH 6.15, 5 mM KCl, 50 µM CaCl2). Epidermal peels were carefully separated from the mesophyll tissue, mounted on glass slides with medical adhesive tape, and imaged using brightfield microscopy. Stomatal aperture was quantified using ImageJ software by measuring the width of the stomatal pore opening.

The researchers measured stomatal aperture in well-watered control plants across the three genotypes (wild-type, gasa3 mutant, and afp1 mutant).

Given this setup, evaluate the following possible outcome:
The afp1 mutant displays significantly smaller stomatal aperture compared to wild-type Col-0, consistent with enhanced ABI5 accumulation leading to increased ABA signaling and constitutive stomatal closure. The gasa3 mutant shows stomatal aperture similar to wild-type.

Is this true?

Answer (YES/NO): NO